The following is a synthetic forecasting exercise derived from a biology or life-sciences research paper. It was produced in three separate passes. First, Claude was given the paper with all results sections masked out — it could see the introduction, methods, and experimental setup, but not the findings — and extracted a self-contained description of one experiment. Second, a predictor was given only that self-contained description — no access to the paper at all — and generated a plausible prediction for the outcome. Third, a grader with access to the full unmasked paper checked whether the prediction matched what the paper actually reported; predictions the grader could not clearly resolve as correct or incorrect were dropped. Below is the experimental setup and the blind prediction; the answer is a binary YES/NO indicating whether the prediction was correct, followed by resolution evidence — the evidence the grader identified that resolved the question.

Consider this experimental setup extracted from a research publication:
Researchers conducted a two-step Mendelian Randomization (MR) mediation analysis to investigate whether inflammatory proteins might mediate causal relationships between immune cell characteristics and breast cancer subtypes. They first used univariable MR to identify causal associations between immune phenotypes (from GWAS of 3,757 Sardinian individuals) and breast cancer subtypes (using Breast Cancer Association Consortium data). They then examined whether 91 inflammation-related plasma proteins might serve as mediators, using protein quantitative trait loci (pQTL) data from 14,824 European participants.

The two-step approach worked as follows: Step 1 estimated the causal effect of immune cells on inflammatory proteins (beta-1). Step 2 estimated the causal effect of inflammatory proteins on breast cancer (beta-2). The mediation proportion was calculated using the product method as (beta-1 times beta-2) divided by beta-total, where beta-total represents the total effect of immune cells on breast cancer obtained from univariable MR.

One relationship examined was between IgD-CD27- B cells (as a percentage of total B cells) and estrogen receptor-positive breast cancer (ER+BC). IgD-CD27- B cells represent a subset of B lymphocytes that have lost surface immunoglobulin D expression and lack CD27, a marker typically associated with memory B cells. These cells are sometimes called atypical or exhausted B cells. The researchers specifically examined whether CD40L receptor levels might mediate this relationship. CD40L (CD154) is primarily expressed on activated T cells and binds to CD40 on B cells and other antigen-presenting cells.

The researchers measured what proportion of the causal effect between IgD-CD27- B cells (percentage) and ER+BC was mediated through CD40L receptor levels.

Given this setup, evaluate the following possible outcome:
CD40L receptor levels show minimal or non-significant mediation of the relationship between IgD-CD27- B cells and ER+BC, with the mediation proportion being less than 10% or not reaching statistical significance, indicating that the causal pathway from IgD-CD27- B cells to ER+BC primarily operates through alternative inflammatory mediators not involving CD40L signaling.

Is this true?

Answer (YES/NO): NO